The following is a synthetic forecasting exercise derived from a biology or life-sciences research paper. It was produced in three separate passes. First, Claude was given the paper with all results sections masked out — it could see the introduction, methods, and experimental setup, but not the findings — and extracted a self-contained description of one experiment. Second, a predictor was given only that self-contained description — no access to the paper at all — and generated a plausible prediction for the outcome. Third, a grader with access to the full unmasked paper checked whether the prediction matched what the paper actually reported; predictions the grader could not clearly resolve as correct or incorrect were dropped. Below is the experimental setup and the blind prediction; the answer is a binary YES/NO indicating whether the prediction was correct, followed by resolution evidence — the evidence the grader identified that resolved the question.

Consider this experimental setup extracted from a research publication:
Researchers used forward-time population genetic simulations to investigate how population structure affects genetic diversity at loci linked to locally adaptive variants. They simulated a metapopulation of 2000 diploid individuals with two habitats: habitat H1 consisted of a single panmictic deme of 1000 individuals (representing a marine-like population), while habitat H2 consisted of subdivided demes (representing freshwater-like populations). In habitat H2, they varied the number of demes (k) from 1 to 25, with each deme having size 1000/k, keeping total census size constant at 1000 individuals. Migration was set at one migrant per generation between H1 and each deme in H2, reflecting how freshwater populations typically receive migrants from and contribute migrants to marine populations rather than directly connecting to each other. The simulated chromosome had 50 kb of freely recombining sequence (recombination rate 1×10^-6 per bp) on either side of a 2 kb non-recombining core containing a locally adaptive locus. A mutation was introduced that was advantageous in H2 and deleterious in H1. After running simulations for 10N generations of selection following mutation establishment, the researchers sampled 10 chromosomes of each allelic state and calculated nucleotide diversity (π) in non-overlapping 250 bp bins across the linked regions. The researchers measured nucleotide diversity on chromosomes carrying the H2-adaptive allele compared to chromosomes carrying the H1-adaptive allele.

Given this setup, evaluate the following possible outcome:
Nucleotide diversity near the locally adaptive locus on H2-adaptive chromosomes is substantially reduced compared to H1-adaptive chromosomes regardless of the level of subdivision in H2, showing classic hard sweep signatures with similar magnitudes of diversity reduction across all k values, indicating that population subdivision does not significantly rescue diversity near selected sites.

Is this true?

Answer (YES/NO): NO